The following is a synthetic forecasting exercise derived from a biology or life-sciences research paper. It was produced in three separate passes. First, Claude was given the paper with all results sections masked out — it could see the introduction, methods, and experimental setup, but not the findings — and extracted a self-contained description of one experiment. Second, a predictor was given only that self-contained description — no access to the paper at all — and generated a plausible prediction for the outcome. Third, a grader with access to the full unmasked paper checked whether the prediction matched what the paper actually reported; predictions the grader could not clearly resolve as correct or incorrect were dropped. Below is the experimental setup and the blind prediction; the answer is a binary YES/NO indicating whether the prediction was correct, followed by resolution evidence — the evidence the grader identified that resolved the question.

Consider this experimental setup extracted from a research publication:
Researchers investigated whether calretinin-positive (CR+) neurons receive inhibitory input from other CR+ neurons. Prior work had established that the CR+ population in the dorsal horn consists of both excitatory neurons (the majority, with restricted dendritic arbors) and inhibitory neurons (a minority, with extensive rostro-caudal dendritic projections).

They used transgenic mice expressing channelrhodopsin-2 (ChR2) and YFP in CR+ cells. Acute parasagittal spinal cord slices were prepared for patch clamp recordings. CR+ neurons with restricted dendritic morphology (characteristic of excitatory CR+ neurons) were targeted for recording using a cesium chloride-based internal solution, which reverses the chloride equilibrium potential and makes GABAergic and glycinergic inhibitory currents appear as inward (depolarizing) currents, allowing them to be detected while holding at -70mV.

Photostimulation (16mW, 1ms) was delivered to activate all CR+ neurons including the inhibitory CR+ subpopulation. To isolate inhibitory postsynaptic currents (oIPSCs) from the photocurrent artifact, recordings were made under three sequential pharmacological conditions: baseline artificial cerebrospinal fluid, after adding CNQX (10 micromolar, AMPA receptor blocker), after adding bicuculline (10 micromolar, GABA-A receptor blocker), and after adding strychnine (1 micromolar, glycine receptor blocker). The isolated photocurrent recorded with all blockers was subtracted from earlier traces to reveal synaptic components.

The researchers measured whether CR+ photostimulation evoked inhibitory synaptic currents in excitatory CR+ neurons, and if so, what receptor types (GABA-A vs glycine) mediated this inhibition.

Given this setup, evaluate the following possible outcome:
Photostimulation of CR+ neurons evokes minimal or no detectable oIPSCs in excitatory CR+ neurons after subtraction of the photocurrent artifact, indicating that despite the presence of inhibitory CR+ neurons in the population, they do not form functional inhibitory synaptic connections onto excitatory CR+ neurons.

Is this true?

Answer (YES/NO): NO